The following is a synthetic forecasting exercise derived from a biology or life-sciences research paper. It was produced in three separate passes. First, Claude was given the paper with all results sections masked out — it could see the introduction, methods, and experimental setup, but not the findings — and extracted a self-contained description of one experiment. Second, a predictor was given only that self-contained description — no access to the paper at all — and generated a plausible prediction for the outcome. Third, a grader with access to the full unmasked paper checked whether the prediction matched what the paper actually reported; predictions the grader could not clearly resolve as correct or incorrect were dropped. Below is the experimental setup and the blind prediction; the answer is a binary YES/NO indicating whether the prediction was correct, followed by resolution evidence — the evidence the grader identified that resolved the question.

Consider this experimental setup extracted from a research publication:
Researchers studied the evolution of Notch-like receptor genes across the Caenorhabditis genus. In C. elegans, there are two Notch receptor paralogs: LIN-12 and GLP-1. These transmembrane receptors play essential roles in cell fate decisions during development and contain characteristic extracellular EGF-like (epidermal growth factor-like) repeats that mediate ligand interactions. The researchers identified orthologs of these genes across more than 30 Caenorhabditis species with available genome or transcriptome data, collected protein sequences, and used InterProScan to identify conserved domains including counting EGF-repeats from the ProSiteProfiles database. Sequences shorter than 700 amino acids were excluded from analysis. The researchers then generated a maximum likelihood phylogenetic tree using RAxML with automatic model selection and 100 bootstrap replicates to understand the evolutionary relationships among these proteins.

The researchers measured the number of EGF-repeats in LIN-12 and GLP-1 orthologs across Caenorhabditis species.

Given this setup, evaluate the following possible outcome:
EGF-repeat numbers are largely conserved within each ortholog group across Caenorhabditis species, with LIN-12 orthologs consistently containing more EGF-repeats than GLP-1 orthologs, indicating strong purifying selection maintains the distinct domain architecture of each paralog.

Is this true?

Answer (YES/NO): YES